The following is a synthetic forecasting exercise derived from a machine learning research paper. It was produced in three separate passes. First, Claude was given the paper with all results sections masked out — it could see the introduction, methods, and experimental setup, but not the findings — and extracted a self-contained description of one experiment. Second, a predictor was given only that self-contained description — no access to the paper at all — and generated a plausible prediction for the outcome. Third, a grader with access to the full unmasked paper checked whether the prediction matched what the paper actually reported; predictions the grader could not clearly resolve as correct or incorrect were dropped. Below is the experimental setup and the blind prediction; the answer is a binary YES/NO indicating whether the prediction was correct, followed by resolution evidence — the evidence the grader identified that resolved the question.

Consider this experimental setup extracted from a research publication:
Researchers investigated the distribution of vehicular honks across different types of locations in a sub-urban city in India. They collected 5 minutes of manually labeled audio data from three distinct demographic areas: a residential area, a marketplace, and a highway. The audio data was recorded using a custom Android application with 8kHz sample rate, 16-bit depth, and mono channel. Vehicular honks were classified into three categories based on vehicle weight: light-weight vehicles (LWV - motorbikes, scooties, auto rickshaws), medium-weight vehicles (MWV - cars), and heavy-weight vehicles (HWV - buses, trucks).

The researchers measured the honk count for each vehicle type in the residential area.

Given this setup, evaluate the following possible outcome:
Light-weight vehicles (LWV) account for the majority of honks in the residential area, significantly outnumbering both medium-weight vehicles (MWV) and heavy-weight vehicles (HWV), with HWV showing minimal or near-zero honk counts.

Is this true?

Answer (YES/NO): YES